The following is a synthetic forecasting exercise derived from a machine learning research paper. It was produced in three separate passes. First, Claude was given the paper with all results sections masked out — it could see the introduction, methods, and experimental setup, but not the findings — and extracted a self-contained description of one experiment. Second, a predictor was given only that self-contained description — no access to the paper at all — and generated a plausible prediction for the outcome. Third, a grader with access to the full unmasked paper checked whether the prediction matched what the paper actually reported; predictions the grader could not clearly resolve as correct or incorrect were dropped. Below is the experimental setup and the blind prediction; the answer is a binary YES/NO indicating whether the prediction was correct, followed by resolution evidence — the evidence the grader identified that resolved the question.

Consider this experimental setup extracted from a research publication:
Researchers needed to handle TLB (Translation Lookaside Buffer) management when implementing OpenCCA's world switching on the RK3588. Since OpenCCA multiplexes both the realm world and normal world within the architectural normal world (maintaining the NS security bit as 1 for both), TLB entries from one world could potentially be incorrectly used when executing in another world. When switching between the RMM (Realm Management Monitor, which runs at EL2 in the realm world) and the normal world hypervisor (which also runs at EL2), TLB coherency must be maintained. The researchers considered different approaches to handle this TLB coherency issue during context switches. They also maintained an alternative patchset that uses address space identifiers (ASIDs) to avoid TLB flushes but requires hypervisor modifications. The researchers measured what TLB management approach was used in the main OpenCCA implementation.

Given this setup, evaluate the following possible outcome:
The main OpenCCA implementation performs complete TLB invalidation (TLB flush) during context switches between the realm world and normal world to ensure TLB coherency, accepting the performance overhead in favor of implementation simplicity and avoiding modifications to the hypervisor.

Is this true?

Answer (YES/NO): YES